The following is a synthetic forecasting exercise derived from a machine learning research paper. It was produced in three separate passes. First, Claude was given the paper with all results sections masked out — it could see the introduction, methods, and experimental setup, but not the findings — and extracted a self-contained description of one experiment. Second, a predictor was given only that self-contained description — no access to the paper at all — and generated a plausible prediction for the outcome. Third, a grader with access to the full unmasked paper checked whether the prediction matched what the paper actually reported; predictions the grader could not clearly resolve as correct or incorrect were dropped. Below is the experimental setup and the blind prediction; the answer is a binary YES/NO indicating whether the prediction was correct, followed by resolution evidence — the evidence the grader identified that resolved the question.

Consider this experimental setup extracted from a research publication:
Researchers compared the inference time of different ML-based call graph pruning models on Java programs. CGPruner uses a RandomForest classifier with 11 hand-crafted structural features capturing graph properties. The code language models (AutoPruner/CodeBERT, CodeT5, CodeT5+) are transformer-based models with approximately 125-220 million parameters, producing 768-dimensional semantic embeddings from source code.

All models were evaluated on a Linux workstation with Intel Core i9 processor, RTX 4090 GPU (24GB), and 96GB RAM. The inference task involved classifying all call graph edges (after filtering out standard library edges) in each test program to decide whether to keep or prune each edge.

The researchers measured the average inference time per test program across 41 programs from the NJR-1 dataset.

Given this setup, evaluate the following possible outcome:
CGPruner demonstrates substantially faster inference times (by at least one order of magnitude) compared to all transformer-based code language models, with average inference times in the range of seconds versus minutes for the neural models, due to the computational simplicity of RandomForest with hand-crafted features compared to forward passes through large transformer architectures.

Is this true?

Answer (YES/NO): NO